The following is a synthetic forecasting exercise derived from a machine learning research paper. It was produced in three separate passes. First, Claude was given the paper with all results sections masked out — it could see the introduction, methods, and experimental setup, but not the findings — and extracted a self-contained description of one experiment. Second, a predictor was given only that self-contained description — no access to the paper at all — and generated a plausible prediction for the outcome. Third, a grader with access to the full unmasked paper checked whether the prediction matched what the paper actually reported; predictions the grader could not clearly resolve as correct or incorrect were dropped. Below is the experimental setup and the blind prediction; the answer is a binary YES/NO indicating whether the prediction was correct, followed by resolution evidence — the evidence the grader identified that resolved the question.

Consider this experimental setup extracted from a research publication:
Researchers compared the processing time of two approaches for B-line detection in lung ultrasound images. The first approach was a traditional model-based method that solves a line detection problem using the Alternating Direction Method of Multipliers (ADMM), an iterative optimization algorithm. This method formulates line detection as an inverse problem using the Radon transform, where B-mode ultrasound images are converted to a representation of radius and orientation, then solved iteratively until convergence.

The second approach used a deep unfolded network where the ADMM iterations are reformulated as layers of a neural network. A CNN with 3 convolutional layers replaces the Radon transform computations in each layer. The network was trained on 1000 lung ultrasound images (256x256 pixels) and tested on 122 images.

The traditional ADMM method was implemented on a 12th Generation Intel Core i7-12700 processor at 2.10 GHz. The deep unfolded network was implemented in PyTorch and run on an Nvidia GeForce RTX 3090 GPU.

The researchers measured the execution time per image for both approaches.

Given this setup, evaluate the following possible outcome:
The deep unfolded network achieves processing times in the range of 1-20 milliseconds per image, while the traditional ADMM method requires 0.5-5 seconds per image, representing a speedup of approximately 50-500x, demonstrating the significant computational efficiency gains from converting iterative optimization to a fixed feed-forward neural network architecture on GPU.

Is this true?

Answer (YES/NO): YES